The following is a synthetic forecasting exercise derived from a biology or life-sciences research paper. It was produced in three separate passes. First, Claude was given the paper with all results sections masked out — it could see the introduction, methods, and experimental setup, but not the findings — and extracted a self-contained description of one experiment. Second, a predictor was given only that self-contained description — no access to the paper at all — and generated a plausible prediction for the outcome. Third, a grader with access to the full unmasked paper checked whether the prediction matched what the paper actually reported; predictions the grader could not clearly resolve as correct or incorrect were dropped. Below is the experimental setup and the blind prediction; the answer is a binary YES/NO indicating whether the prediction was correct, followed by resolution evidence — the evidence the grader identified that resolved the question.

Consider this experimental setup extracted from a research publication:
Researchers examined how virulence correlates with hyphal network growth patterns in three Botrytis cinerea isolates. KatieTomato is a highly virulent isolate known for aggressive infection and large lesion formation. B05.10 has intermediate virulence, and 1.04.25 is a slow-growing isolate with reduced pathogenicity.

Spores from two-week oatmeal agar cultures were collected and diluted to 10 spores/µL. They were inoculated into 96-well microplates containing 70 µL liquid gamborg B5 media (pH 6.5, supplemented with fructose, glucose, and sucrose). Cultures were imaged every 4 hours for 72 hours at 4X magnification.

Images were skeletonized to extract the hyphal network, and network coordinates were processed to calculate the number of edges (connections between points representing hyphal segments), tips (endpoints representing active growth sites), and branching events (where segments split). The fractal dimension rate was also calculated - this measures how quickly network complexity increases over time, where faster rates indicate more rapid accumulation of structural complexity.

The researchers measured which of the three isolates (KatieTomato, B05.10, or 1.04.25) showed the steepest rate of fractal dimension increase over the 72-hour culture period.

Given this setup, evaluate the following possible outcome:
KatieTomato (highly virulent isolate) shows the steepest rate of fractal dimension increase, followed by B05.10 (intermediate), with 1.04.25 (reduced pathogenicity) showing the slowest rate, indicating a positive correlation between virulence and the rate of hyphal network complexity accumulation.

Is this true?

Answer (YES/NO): NO